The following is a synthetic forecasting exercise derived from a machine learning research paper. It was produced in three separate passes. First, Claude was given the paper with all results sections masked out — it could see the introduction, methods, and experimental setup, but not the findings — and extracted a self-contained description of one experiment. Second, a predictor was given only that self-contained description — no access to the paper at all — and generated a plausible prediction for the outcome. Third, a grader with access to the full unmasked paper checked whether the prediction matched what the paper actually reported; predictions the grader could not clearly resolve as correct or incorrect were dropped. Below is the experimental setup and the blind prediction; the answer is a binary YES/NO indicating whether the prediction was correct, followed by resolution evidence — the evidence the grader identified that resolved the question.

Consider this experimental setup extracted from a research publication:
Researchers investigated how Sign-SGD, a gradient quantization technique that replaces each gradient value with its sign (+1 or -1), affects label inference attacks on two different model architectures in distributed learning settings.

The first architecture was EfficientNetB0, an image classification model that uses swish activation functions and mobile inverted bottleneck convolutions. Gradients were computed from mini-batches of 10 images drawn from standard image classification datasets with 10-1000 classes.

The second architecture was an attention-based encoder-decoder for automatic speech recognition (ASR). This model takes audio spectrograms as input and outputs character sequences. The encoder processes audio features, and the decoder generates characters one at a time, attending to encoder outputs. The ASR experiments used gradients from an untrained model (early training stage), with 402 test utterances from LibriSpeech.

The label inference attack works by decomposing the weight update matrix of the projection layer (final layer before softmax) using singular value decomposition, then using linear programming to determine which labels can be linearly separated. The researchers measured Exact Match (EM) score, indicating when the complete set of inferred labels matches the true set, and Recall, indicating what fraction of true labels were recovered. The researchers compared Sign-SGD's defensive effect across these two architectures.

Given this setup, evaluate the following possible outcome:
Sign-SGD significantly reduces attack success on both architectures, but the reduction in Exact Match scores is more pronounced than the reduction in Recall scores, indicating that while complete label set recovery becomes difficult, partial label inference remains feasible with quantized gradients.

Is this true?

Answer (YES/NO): NO